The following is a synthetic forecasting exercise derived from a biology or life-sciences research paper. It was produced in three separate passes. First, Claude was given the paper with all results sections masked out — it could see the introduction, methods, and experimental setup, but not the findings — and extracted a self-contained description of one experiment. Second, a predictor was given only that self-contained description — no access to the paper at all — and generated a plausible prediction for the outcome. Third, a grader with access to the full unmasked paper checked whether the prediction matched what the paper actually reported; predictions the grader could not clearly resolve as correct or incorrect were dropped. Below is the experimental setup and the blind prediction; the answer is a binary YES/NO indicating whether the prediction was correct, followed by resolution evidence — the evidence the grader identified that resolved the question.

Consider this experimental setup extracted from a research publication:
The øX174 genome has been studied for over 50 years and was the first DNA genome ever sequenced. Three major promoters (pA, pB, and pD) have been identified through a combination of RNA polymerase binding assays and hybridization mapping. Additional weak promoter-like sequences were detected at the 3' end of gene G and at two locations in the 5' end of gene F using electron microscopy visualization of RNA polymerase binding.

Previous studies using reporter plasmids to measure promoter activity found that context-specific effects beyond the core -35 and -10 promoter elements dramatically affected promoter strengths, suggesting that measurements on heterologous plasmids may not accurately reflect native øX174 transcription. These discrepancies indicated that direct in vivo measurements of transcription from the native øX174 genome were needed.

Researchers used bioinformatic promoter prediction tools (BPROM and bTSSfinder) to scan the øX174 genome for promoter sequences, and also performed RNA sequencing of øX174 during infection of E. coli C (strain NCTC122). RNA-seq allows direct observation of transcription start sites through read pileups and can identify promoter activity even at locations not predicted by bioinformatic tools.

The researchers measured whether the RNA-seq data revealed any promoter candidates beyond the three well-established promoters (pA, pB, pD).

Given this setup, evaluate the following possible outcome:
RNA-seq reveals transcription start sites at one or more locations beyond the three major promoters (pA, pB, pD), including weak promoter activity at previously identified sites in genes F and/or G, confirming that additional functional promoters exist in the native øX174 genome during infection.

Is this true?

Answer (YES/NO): NO